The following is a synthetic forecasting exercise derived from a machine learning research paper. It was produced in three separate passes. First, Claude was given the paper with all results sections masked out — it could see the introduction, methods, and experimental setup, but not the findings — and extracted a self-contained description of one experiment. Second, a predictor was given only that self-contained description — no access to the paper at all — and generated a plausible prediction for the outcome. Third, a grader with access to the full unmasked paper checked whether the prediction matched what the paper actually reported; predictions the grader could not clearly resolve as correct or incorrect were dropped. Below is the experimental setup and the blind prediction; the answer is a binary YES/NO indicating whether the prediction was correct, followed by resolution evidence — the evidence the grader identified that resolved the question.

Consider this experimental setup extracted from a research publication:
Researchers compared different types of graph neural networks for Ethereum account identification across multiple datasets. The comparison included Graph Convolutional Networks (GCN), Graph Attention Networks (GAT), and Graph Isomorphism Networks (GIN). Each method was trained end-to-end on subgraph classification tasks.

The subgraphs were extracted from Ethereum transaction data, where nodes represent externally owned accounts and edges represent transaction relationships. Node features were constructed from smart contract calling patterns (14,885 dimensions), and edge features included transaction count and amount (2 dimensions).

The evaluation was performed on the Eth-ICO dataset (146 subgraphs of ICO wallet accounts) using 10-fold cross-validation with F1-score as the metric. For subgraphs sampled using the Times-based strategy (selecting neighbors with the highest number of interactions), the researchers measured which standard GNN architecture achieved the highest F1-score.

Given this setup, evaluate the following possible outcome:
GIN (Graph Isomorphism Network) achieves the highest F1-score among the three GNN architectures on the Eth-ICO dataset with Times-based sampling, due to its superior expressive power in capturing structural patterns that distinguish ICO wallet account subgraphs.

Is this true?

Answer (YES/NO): NO